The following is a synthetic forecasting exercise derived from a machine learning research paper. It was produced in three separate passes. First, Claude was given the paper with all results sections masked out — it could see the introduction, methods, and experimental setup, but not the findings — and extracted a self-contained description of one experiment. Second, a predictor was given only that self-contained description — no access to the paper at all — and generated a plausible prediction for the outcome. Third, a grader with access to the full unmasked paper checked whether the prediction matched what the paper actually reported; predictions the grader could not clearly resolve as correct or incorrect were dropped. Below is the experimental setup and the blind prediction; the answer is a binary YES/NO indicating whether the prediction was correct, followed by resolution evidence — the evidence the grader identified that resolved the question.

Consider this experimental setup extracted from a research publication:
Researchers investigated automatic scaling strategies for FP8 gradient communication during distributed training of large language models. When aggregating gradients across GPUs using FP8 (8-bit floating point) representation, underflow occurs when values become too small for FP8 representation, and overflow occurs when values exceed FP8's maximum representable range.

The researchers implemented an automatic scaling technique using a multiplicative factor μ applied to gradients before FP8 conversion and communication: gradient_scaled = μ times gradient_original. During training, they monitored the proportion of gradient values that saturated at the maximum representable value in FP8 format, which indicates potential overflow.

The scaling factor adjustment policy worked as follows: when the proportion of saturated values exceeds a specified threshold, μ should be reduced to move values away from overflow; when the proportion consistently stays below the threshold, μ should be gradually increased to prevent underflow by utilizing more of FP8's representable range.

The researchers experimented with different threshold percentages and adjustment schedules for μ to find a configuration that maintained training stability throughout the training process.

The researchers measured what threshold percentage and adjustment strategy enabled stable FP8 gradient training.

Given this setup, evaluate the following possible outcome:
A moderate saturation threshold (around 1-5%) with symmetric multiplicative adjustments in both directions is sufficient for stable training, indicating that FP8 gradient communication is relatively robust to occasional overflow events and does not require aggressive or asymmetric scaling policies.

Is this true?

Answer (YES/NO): NO